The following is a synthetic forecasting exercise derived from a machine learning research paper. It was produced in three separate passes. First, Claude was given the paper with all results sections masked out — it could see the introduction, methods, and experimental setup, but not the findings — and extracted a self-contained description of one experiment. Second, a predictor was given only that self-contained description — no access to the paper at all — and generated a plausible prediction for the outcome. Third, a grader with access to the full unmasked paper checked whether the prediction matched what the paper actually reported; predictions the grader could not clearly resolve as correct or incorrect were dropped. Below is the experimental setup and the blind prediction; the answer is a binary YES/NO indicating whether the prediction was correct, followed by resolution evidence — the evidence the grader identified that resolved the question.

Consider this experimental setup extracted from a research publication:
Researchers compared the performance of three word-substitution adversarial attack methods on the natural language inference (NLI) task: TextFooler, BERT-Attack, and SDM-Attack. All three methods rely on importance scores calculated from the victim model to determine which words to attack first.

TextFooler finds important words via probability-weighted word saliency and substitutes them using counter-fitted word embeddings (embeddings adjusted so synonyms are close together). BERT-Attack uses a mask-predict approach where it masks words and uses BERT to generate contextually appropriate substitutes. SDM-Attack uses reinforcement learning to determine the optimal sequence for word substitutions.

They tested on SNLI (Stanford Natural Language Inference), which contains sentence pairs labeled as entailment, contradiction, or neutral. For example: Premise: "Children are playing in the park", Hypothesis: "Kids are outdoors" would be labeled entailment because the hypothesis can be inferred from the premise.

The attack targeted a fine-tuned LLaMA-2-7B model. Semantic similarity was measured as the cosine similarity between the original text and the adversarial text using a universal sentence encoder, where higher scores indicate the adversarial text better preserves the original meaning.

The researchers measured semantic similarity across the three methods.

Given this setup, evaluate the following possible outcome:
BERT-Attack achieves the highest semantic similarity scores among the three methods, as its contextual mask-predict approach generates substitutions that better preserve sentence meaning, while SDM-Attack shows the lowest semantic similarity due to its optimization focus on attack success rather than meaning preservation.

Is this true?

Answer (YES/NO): NO